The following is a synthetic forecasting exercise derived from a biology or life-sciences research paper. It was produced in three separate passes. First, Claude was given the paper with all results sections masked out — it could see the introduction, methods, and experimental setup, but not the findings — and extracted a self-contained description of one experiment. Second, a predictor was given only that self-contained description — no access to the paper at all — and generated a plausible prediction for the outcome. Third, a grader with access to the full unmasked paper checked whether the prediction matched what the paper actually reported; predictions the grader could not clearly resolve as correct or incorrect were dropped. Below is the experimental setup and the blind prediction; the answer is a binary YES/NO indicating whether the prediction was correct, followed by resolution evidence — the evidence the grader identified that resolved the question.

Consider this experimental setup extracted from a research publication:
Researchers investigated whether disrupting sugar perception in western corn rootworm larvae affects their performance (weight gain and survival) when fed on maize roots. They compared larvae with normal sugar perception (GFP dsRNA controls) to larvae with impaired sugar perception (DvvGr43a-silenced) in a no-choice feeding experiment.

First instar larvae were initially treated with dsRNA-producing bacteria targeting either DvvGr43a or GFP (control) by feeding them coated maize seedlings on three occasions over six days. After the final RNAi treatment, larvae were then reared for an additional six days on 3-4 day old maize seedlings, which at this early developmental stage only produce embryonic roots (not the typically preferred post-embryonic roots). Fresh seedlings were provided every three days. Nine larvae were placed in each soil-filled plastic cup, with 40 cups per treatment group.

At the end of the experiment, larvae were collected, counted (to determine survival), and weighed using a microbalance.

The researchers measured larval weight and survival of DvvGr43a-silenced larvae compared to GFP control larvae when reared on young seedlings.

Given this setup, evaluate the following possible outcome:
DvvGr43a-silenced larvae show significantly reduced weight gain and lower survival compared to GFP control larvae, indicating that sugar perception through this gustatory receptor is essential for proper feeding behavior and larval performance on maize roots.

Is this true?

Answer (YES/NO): NO